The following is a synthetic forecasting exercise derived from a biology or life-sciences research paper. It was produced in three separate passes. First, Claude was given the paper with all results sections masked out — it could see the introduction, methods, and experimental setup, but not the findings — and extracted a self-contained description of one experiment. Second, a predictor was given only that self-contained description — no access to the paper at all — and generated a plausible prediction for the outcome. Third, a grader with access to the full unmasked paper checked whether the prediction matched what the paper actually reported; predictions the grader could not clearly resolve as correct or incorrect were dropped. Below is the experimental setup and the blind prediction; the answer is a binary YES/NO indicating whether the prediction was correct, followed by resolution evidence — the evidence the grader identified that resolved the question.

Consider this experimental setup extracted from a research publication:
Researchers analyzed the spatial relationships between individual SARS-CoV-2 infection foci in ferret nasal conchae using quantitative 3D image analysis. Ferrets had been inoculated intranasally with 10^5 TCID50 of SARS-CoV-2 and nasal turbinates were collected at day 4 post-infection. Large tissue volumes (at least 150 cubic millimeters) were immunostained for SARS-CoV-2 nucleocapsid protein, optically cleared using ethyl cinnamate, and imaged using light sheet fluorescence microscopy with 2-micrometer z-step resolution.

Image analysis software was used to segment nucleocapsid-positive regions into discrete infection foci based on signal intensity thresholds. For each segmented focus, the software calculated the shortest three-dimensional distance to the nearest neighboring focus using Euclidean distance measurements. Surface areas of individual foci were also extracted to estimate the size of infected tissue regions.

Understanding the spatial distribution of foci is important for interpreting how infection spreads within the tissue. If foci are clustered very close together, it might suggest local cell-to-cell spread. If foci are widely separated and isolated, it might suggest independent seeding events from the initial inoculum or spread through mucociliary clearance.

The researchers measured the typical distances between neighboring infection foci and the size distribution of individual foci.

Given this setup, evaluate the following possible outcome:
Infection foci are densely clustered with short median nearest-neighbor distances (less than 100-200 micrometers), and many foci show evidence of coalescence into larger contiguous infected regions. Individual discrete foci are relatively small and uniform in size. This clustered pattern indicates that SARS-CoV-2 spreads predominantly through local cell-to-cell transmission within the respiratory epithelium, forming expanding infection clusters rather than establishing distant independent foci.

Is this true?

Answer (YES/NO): NO